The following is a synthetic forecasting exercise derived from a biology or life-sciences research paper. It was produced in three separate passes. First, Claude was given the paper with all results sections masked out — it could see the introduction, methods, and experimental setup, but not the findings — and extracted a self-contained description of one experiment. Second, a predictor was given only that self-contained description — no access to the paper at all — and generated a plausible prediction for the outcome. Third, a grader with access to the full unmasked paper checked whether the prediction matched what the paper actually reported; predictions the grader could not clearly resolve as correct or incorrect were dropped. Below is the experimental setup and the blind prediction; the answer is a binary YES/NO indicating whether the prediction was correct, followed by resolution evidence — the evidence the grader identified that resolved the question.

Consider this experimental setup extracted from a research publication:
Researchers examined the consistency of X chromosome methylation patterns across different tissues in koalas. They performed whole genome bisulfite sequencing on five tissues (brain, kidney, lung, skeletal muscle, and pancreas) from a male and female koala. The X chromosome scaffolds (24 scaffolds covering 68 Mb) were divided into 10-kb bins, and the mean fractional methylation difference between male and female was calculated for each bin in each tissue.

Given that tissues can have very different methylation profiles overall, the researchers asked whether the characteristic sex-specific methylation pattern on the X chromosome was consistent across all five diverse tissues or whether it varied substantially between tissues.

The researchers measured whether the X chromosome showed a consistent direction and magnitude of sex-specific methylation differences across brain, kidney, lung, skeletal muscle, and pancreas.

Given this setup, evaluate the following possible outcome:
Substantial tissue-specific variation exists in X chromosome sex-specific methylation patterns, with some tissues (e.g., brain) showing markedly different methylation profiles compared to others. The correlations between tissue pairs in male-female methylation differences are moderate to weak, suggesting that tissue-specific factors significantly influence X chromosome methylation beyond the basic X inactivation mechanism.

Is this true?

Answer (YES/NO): NO